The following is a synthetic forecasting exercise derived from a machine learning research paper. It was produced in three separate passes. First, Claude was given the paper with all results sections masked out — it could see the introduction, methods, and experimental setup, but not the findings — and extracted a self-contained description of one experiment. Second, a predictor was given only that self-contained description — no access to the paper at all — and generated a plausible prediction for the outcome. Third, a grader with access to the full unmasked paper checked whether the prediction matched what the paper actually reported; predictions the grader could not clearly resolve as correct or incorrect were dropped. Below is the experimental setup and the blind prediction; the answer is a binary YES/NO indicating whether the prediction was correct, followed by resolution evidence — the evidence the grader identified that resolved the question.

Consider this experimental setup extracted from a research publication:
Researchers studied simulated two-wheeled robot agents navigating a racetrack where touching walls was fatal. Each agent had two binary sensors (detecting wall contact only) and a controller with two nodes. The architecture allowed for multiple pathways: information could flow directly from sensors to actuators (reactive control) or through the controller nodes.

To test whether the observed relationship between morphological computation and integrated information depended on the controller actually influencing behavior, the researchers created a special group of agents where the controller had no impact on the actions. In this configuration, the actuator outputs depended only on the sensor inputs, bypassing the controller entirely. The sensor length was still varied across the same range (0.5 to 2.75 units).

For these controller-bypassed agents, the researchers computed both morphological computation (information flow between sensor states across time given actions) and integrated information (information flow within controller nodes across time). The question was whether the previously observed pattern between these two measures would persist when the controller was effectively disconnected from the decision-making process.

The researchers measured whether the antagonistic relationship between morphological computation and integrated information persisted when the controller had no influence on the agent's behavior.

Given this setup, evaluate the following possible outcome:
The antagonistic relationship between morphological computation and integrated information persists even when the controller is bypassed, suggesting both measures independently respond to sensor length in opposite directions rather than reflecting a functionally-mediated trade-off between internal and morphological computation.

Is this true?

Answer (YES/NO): YES